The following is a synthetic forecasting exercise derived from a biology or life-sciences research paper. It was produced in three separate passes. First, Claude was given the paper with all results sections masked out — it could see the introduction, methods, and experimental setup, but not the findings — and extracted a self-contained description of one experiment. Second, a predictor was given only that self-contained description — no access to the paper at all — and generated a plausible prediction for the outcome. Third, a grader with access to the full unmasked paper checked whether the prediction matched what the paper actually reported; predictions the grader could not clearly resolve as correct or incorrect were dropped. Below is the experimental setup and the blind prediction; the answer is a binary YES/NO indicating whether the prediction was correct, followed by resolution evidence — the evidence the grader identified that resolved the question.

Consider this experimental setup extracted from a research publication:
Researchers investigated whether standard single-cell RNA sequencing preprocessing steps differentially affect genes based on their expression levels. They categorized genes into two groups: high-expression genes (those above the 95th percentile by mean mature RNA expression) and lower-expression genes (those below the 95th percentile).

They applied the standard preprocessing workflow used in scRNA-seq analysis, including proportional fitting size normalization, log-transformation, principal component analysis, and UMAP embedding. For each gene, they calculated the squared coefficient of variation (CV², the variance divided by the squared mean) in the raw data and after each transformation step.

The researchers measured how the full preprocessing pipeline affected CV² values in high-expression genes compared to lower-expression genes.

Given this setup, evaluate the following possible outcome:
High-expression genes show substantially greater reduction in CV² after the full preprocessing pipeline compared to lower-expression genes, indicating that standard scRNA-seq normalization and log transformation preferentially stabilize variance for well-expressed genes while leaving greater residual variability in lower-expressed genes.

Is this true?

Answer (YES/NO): YES